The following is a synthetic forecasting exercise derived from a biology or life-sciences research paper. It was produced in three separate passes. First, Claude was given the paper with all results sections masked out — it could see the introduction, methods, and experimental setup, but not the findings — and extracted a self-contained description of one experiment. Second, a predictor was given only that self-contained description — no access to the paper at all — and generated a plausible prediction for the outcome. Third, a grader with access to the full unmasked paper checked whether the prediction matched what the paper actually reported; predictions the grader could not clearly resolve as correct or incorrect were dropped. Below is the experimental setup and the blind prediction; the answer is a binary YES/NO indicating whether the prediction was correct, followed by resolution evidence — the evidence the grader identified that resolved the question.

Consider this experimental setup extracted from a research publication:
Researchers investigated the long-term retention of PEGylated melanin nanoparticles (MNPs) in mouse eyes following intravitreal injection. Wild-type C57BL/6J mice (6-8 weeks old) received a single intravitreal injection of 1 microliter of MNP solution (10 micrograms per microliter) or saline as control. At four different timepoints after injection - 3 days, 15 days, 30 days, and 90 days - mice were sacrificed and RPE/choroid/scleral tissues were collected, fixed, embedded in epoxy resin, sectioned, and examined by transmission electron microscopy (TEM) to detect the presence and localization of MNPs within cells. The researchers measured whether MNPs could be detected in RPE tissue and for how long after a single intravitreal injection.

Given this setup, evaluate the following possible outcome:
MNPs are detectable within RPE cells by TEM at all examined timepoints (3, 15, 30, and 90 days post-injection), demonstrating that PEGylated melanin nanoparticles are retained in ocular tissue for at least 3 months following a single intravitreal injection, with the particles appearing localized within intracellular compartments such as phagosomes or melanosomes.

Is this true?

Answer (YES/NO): NO